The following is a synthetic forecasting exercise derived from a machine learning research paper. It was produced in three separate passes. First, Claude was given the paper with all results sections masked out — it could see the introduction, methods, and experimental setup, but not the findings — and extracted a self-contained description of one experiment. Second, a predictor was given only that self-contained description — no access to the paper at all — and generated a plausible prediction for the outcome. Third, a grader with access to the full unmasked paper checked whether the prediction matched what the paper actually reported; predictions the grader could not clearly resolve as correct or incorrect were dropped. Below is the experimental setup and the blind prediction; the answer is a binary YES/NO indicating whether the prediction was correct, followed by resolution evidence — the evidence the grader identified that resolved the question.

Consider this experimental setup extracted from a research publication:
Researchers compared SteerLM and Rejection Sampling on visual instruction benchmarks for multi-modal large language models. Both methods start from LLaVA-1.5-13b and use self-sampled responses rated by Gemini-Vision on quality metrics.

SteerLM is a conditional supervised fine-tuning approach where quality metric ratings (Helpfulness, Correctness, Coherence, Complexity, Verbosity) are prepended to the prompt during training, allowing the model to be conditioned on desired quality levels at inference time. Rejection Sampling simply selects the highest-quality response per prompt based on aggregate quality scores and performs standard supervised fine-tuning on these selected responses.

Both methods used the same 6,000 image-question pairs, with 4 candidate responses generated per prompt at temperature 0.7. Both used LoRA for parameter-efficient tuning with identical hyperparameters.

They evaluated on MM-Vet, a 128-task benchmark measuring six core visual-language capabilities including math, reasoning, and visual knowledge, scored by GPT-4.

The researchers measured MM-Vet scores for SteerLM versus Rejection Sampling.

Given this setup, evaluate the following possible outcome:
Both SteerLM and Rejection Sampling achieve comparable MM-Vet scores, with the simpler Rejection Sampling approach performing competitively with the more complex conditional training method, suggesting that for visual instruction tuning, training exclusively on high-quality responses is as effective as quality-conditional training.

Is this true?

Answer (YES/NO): NO